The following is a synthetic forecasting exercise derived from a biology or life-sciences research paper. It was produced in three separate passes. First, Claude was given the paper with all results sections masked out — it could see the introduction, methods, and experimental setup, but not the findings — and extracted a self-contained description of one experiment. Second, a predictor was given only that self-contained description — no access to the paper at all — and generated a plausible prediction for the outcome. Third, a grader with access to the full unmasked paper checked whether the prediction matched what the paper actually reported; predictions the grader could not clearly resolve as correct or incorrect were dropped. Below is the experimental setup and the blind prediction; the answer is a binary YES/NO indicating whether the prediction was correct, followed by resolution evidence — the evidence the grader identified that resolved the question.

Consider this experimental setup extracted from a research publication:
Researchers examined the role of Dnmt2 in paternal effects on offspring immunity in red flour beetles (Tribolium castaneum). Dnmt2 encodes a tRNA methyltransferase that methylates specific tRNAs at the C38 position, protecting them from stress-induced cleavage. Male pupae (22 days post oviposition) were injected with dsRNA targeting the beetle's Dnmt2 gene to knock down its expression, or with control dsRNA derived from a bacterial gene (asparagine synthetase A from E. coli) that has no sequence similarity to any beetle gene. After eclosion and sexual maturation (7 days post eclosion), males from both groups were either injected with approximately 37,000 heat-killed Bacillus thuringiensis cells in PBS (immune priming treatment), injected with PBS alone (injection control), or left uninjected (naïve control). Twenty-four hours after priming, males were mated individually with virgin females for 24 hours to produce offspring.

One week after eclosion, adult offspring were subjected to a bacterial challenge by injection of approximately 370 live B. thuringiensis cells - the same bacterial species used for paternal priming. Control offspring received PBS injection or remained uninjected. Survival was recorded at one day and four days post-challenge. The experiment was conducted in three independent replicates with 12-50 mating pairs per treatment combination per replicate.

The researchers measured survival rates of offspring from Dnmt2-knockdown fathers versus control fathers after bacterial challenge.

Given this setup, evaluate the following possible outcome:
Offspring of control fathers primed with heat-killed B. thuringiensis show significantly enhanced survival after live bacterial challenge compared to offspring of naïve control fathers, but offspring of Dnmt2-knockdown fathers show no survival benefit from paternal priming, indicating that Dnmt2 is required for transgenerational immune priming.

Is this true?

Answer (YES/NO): NO